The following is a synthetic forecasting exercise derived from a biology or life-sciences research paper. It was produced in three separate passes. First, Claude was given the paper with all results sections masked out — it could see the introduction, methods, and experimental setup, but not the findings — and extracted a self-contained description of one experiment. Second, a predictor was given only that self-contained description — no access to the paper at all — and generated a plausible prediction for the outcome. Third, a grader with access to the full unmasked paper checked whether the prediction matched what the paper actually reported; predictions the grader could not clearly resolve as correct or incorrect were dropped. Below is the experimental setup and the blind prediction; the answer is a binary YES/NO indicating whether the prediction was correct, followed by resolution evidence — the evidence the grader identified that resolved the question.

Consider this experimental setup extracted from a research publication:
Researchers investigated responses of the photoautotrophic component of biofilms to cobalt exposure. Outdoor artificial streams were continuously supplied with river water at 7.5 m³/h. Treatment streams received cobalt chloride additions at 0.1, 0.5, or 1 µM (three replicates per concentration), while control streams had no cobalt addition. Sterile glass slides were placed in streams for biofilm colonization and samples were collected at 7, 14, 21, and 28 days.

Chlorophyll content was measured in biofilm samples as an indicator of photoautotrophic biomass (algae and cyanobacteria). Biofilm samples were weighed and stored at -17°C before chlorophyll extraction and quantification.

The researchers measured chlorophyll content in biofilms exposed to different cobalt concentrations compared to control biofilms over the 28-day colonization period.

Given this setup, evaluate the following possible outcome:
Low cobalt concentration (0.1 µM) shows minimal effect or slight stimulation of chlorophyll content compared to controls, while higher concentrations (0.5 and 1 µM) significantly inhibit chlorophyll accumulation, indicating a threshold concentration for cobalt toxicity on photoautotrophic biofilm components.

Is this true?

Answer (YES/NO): NO